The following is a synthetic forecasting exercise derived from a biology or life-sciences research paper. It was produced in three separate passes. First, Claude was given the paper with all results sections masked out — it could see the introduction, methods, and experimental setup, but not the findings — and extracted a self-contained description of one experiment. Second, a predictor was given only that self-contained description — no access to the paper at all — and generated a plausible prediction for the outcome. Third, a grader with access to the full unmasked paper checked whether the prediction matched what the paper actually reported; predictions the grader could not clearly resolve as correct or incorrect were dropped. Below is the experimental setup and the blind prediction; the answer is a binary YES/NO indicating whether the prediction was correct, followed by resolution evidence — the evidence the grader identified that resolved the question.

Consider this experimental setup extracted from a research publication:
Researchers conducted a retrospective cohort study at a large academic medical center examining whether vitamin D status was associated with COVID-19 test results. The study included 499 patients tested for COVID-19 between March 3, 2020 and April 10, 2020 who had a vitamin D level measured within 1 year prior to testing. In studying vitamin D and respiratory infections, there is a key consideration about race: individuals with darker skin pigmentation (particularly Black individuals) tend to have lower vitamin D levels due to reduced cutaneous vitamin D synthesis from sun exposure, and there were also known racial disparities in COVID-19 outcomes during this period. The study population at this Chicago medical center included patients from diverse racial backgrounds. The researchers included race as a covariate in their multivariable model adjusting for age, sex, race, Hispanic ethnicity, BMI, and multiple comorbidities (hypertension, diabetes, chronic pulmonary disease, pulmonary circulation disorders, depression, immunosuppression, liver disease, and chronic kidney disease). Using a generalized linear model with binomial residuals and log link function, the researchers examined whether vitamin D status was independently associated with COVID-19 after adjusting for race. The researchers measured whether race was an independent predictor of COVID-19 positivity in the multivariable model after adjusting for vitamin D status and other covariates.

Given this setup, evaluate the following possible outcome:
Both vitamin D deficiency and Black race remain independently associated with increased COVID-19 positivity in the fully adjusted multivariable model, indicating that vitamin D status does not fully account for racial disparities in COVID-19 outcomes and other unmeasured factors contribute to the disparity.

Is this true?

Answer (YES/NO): YES